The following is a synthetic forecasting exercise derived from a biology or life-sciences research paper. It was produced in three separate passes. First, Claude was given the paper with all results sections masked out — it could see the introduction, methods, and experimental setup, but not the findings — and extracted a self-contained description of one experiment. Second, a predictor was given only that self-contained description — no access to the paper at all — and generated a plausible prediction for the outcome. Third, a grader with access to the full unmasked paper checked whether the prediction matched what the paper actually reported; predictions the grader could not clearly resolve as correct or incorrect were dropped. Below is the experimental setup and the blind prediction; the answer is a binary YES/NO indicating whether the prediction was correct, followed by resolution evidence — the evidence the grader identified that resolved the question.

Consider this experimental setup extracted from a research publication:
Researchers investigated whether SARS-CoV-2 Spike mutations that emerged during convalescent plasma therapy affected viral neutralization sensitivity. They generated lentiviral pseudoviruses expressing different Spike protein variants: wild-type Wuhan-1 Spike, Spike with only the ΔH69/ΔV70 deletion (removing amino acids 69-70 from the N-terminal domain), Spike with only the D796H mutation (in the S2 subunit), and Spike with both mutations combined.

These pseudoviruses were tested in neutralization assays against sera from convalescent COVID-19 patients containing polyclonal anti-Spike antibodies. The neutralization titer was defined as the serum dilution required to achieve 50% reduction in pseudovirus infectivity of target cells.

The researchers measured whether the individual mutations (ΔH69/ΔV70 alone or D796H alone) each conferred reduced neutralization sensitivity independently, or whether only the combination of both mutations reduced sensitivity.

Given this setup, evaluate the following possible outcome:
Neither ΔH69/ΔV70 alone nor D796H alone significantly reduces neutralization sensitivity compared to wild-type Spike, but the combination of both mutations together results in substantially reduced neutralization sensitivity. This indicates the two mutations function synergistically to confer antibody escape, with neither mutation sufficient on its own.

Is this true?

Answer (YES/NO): NO